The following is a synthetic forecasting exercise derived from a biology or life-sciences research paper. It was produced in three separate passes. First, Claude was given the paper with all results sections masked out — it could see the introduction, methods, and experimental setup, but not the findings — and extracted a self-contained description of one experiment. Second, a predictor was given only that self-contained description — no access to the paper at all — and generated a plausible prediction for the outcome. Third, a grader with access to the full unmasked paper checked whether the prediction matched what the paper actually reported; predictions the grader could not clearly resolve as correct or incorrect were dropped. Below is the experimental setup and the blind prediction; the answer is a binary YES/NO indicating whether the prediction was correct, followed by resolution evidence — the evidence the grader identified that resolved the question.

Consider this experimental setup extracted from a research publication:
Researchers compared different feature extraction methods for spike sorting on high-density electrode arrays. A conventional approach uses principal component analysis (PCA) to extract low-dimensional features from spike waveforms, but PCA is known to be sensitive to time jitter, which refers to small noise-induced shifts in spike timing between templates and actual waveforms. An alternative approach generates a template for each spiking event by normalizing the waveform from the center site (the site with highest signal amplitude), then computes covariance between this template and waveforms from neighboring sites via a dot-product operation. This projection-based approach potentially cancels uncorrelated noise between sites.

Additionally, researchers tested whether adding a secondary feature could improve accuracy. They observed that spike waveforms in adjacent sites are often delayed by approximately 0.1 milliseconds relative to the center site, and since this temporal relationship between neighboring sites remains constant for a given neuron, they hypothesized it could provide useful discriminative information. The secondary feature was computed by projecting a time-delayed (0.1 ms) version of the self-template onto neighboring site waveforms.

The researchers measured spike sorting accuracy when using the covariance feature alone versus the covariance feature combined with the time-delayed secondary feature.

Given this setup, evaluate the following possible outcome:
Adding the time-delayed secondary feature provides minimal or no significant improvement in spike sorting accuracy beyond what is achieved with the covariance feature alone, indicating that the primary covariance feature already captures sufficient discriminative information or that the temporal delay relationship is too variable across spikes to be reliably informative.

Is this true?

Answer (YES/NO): NO